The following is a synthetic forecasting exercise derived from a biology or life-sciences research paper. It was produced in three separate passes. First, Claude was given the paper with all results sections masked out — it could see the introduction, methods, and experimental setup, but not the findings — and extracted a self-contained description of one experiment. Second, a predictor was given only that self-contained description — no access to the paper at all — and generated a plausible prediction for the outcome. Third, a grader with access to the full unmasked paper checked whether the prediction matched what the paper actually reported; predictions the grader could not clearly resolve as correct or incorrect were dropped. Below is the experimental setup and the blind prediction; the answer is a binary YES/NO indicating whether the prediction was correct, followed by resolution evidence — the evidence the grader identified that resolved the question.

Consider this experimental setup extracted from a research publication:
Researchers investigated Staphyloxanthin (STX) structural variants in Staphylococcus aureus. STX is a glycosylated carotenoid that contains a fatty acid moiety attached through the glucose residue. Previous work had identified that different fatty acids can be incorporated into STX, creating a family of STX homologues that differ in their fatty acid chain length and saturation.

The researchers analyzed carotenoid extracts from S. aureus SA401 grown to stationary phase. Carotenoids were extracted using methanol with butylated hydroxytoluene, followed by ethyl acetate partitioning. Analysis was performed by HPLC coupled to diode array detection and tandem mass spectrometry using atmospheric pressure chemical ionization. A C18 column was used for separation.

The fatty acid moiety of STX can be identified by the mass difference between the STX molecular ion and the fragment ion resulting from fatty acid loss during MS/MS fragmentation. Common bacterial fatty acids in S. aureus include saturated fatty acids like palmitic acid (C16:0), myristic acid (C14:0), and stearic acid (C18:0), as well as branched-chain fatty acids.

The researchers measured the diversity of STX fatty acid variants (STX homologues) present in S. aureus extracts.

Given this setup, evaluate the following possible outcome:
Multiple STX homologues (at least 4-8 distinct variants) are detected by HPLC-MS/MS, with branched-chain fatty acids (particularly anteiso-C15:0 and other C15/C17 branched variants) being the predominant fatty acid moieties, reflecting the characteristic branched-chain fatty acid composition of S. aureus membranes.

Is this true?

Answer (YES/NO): NO